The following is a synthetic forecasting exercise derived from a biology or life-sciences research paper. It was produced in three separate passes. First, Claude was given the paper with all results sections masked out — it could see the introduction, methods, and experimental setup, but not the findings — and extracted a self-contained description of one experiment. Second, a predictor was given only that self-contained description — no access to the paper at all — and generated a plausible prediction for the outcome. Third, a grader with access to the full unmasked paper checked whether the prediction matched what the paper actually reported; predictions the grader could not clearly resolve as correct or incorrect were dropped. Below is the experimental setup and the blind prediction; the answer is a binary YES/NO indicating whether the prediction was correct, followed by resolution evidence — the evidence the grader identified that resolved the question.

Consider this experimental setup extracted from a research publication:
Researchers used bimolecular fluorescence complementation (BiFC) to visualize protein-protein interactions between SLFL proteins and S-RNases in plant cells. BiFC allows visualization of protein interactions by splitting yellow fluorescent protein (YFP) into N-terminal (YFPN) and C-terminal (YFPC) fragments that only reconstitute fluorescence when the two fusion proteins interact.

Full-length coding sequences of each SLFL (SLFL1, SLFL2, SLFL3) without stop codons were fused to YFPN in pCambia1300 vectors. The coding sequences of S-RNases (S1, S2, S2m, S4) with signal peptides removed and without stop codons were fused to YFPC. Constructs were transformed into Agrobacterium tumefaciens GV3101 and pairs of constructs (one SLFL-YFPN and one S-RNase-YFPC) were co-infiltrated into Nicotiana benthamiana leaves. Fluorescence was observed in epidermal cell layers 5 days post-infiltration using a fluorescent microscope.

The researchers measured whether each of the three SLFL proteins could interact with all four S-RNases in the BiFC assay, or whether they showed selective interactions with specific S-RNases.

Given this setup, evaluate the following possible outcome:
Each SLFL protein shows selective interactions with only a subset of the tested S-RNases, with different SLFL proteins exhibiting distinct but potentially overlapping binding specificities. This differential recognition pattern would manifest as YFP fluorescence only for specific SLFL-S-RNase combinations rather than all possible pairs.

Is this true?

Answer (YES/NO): NO